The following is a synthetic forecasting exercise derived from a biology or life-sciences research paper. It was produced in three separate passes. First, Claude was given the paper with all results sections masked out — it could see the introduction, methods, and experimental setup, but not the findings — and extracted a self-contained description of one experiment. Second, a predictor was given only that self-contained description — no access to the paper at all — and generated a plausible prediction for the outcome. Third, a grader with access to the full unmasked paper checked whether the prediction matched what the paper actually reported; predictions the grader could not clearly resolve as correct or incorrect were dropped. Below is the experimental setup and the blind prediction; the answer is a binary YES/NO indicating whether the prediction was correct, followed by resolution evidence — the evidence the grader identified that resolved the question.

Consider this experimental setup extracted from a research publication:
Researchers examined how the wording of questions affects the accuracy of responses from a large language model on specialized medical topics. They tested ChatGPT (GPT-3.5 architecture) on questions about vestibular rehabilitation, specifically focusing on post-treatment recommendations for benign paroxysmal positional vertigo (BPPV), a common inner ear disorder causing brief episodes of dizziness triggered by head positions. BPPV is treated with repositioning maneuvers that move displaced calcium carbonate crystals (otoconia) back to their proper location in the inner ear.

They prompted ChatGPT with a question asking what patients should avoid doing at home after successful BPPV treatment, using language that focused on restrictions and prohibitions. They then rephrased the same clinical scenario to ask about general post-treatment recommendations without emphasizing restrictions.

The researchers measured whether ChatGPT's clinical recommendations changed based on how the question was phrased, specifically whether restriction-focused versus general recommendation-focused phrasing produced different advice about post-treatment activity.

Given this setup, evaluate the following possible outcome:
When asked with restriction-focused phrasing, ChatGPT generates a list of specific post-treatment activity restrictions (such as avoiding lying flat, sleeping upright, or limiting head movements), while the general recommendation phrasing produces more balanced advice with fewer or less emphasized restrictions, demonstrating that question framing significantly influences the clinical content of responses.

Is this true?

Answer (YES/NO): YES